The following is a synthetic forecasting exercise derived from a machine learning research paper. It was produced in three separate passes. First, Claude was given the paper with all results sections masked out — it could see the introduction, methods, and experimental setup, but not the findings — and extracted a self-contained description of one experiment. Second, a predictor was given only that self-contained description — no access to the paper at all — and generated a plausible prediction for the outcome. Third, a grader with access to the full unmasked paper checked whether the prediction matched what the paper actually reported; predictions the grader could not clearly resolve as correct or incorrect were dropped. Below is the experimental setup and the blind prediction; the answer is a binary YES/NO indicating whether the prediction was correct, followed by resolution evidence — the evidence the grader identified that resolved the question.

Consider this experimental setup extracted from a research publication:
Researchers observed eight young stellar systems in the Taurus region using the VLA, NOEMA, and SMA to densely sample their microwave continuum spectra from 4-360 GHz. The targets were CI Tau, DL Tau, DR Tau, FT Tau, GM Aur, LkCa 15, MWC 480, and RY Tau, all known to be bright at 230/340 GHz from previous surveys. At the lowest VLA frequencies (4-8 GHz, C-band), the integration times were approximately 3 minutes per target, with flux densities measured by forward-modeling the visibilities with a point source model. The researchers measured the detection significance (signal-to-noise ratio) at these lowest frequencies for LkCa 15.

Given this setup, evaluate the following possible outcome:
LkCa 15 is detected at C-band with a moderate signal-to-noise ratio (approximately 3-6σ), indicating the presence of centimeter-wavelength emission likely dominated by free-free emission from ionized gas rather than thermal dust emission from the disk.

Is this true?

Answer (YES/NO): NO